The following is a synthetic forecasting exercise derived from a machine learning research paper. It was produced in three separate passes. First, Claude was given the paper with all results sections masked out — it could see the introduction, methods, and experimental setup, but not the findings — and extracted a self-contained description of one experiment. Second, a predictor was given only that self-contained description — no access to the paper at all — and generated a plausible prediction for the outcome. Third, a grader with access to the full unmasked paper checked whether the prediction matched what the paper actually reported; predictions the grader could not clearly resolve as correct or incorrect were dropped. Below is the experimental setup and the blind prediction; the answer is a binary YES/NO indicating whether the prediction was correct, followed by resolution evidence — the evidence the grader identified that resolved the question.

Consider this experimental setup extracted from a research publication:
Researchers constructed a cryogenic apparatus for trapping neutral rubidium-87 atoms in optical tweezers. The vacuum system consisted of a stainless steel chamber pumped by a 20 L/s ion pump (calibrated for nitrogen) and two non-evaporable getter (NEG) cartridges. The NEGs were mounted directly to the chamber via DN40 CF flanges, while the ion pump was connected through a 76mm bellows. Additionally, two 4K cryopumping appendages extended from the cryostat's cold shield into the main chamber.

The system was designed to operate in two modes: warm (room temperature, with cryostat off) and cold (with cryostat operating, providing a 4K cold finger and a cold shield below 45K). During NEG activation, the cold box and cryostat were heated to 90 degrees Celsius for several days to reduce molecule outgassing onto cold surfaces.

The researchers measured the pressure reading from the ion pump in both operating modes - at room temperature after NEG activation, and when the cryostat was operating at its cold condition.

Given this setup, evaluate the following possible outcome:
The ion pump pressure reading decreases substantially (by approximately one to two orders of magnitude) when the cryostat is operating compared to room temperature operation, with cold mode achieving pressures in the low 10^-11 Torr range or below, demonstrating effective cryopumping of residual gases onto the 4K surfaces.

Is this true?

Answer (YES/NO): NO